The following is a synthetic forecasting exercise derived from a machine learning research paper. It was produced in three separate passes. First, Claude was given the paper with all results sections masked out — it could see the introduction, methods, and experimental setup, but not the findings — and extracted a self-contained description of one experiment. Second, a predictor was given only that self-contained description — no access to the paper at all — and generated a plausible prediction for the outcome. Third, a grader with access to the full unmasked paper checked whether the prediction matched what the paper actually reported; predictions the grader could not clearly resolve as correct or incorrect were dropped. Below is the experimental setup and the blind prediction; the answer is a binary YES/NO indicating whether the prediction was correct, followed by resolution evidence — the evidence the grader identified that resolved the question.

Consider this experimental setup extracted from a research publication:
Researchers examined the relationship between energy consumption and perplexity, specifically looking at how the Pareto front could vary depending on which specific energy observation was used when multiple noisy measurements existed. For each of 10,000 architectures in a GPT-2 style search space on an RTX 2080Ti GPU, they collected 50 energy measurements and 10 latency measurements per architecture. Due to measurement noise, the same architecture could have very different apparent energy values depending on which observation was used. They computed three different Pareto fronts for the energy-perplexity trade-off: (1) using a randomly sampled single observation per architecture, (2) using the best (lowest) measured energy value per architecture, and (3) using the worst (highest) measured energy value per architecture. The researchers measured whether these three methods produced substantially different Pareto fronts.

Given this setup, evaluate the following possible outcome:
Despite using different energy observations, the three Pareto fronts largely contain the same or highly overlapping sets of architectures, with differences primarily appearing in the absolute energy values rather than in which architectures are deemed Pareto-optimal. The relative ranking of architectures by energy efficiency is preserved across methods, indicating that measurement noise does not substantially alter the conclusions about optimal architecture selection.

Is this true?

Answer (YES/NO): NO